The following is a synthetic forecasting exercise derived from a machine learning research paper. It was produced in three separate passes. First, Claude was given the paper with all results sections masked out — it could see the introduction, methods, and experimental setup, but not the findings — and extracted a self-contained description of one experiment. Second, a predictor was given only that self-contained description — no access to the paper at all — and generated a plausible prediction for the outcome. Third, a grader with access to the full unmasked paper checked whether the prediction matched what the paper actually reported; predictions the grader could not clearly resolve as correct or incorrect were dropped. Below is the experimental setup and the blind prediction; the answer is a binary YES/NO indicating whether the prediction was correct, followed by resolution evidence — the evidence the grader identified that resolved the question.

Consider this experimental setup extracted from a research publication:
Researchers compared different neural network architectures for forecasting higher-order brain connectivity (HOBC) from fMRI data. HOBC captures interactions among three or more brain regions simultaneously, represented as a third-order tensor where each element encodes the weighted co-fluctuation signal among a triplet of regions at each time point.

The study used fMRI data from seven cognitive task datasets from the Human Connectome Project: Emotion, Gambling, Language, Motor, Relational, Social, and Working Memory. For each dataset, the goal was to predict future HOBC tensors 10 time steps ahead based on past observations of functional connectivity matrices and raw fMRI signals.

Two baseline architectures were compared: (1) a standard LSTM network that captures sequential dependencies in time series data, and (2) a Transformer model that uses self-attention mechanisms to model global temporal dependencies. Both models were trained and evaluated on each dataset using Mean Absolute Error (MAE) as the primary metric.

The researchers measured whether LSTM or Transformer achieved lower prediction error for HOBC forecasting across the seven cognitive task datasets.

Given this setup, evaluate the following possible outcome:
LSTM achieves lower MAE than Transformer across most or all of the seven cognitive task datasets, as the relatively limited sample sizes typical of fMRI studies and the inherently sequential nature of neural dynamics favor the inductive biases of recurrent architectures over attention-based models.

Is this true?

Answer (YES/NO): YES